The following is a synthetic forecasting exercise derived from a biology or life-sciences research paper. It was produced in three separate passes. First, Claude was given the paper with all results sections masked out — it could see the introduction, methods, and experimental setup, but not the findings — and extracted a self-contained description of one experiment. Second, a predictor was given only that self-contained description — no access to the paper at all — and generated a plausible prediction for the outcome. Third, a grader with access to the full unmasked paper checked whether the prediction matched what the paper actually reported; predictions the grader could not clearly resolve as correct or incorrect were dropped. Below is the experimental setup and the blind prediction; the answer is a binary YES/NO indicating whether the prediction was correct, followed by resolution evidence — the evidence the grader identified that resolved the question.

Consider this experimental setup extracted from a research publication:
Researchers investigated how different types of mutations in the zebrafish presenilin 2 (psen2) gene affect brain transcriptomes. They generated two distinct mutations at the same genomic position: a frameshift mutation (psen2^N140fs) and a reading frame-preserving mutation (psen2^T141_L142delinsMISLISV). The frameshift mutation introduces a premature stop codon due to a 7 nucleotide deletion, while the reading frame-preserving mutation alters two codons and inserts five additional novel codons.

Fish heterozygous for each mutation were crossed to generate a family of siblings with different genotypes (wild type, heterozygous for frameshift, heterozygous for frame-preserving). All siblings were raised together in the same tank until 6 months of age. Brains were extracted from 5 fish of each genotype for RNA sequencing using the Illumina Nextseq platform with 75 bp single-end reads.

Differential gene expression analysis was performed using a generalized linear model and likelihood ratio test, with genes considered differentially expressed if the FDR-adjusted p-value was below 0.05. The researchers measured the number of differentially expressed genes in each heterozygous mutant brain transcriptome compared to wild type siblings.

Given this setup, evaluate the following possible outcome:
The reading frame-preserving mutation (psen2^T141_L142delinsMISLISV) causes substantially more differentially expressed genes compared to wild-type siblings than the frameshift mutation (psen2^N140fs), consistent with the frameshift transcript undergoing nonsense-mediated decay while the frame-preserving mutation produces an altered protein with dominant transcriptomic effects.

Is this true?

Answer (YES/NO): NO